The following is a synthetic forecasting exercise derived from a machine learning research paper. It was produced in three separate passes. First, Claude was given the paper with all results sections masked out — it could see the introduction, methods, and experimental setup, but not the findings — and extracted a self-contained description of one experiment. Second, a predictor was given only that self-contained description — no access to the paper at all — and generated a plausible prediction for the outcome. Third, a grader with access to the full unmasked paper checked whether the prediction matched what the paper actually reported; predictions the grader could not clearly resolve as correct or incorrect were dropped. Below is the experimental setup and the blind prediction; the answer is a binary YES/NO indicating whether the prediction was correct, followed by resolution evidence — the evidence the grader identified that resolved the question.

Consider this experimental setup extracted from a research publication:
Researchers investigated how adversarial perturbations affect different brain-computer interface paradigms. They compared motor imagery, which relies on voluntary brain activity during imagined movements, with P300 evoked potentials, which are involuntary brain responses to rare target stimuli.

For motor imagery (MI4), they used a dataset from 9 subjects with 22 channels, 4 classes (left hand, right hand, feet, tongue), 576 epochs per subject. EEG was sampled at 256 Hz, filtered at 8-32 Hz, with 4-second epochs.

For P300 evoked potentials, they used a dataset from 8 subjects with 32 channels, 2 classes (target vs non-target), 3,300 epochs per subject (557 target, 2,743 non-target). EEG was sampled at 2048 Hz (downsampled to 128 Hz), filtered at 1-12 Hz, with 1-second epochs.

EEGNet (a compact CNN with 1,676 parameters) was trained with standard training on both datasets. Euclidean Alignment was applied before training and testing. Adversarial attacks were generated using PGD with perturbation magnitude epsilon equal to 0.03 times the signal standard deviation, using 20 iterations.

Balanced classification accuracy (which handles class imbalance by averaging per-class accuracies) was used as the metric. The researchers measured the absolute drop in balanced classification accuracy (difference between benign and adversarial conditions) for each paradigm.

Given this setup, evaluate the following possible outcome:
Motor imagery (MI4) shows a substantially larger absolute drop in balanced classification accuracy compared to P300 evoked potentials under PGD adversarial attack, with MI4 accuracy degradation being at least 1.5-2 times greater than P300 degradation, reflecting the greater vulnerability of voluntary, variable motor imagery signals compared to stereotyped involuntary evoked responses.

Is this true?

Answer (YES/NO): YES